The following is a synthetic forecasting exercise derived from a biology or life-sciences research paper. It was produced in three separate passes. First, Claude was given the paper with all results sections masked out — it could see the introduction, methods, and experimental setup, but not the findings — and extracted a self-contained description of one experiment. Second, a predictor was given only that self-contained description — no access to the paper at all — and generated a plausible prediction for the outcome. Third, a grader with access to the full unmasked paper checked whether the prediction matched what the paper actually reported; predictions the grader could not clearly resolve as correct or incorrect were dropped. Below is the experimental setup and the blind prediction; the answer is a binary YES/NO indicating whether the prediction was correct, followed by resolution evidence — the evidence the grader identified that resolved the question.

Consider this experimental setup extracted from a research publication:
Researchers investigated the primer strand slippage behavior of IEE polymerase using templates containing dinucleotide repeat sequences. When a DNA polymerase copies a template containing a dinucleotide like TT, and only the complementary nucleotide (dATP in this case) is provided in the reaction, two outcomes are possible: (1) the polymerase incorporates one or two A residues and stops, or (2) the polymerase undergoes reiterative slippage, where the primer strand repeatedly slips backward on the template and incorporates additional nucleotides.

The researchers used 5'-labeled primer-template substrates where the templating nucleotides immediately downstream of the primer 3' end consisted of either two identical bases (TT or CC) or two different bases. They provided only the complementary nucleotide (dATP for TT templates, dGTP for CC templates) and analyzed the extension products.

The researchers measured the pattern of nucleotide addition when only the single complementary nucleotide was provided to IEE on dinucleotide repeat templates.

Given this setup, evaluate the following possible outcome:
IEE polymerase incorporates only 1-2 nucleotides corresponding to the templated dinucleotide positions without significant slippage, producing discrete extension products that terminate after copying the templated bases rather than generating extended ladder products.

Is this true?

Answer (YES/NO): NO